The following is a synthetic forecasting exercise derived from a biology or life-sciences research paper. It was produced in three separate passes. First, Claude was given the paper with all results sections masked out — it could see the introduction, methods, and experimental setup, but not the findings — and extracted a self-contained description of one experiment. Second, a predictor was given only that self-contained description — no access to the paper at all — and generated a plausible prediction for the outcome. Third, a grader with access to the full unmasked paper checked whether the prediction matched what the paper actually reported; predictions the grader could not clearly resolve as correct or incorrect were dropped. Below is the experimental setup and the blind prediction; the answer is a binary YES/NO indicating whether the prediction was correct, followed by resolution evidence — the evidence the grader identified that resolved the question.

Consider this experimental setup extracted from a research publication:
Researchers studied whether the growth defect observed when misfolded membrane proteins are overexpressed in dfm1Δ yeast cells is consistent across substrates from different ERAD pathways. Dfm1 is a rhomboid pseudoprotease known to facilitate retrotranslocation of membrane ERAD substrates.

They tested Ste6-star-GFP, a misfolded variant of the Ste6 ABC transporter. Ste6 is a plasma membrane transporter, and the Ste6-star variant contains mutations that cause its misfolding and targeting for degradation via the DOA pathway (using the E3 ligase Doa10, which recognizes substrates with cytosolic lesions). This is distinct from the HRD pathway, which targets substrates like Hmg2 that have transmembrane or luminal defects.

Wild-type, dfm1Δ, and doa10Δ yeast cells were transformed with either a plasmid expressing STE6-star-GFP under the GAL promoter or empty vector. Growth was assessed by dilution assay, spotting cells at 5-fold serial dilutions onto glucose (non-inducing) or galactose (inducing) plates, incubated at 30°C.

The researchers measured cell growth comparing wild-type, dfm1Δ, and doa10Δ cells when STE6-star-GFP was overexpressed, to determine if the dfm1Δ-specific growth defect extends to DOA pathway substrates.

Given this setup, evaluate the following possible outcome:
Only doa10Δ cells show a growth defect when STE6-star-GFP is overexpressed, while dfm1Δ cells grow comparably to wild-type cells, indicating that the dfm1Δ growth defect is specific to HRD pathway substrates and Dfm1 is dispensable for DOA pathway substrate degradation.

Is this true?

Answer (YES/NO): NO